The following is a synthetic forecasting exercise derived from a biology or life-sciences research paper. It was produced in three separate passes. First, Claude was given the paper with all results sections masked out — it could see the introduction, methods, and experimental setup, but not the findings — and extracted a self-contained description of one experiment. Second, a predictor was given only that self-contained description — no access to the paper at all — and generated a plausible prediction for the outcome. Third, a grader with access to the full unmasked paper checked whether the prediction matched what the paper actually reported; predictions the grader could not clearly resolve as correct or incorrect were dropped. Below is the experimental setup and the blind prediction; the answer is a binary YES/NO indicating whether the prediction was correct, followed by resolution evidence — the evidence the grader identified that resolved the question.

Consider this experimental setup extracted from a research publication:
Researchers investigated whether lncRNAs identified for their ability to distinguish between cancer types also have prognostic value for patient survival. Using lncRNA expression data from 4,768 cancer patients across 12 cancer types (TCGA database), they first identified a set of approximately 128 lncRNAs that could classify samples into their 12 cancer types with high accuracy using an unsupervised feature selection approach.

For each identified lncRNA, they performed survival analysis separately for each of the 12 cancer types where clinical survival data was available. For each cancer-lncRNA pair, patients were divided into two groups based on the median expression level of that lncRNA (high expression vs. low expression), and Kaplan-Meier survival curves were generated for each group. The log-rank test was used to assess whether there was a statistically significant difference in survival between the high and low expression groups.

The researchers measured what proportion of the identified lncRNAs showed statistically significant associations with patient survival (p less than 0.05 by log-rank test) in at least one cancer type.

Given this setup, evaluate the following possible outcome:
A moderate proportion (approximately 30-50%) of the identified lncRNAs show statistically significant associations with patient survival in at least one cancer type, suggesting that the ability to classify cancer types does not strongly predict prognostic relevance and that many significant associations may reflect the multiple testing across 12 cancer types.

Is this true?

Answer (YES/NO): NO